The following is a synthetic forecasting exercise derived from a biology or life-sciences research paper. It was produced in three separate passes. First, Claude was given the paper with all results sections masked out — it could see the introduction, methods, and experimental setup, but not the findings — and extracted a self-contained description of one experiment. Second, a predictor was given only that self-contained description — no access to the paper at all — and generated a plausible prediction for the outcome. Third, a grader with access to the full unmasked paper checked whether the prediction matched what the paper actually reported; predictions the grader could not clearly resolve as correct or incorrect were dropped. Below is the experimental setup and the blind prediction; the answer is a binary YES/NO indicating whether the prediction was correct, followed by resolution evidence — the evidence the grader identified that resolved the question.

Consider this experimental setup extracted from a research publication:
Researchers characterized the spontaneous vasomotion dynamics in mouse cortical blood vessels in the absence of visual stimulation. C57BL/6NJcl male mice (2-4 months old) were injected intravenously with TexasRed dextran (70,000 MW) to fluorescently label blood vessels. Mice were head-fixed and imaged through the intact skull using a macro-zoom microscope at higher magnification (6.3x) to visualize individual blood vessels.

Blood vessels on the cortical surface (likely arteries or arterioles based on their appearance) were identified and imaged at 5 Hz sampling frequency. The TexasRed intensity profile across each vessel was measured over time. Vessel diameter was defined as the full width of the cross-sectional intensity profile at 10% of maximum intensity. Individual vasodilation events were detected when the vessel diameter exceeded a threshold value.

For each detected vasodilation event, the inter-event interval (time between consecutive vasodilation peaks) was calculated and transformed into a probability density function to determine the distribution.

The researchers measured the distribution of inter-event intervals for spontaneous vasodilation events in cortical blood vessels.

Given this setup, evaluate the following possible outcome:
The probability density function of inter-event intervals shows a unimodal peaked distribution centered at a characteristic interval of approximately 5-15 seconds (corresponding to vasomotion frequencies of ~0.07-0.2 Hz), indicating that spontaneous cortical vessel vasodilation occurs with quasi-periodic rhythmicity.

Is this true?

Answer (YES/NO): NO